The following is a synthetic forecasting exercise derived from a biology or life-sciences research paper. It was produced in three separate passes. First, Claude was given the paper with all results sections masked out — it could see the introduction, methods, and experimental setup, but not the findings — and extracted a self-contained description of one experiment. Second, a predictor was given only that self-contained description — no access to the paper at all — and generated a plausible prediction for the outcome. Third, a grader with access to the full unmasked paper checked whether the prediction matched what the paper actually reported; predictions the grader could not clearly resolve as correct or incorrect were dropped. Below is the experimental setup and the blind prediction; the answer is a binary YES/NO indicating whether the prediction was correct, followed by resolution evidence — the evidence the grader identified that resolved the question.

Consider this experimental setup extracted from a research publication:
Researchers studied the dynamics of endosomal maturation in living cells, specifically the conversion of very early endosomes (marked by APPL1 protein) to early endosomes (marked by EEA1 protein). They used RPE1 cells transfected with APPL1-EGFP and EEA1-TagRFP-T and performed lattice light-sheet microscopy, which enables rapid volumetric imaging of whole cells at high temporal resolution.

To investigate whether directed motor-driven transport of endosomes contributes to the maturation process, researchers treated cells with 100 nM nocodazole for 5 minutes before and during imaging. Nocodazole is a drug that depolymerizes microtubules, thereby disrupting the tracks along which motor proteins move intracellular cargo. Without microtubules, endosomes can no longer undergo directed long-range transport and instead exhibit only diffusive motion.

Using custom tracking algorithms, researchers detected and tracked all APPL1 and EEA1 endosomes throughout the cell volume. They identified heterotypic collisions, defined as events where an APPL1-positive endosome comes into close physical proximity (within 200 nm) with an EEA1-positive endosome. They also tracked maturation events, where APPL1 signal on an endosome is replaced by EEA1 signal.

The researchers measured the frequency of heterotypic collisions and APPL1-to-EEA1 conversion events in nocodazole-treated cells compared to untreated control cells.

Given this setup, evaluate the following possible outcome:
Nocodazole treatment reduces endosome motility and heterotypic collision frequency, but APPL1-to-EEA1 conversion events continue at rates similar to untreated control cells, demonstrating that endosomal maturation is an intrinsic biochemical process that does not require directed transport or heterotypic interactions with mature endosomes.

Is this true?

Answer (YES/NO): NO